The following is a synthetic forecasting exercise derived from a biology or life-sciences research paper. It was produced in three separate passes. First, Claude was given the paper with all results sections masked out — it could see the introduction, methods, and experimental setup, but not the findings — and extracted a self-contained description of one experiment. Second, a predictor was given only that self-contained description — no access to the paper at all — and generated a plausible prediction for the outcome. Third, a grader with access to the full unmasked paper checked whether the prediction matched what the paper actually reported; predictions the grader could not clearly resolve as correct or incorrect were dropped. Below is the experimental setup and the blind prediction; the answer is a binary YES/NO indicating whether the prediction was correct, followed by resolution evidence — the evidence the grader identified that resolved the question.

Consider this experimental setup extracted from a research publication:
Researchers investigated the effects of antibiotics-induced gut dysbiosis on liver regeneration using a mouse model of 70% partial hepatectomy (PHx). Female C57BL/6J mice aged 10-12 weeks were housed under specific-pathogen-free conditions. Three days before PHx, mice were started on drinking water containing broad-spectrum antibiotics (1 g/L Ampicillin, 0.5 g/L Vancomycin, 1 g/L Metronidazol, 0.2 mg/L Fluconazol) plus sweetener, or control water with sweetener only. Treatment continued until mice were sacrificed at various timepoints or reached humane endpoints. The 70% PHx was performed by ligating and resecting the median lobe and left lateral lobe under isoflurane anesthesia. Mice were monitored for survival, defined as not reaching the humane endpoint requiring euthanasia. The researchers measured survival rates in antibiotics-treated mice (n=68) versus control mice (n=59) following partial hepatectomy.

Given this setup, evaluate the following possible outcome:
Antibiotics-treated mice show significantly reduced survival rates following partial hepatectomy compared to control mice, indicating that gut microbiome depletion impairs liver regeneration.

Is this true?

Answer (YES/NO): YES